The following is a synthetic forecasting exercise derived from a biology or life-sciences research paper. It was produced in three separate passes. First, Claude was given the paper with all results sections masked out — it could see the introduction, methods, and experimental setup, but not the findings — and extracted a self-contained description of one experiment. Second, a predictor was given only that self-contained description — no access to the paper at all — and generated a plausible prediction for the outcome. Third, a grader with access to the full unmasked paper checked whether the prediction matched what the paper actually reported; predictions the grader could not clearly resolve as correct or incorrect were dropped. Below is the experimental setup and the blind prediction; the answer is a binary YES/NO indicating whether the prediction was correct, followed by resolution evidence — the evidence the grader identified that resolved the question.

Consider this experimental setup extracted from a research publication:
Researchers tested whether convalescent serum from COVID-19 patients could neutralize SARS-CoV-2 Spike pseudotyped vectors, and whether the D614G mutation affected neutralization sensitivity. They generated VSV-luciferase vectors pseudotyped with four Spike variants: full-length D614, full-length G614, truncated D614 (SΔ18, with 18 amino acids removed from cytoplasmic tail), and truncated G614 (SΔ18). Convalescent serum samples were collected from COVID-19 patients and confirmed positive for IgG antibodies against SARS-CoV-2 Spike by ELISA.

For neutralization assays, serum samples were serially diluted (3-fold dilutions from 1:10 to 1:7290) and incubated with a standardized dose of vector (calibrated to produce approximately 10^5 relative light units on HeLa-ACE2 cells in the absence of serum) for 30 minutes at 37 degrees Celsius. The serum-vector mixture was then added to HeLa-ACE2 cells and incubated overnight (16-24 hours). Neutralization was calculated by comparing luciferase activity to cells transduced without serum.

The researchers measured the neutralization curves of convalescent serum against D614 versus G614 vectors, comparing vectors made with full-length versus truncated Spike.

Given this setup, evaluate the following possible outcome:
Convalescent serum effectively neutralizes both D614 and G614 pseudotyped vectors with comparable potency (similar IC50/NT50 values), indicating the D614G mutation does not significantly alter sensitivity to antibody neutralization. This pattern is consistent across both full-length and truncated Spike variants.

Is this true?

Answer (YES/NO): YES